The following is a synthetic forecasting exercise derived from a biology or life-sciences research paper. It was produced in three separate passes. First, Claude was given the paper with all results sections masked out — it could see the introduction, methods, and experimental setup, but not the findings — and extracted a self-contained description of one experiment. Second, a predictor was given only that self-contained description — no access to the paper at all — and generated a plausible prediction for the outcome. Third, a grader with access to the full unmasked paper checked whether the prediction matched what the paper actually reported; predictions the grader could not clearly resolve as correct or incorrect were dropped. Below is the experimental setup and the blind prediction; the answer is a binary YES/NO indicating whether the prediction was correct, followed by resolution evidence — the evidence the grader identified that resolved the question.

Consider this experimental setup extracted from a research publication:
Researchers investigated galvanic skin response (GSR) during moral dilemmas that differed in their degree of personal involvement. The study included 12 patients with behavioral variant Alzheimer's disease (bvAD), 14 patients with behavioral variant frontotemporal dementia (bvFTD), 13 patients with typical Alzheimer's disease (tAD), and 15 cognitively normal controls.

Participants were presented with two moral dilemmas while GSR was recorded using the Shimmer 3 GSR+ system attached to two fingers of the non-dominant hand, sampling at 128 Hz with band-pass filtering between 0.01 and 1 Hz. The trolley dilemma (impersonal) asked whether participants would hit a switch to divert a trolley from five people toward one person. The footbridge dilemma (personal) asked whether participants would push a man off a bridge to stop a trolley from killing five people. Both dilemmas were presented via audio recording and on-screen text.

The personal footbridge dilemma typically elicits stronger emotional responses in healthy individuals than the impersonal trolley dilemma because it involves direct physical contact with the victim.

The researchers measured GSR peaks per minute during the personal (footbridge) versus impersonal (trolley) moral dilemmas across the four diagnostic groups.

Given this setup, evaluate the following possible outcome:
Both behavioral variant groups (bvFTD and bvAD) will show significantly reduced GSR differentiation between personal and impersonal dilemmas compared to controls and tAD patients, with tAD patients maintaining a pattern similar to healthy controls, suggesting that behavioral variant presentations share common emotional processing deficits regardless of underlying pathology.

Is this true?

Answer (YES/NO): NO